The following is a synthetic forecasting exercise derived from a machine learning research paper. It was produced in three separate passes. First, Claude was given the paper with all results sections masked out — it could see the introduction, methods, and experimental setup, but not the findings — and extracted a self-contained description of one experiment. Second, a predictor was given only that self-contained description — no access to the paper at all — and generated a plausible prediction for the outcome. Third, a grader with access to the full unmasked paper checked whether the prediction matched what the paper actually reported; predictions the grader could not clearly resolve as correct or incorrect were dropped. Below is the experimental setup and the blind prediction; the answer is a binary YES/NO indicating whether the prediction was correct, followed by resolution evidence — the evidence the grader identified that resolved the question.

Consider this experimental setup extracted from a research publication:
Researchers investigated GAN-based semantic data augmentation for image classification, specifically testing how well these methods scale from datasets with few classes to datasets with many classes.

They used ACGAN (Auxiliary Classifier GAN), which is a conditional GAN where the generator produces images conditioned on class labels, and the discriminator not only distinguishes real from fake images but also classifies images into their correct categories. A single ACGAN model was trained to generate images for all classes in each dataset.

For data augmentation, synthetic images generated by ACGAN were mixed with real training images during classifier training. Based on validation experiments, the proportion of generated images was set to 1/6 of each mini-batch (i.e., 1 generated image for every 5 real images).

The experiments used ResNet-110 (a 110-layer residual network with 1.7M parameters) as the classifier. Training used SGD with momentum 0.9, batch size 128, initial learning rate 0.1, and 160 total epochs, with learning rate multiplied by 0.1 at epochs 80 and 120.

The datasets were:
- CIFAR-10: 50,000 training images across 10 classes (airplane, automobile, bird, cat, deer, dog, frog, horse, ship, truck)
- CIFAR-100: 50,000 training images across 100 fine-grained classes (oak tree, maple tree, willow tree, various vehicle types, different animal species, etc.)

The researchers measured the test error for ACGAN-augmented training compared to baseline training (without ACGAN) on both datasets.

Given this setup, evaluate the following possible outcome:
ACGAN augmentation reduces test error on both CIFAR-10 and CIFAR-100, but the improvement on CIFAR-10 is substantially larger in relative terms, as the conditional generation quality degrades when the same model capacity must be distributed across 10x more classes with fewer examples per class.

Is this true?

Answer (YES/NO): YES